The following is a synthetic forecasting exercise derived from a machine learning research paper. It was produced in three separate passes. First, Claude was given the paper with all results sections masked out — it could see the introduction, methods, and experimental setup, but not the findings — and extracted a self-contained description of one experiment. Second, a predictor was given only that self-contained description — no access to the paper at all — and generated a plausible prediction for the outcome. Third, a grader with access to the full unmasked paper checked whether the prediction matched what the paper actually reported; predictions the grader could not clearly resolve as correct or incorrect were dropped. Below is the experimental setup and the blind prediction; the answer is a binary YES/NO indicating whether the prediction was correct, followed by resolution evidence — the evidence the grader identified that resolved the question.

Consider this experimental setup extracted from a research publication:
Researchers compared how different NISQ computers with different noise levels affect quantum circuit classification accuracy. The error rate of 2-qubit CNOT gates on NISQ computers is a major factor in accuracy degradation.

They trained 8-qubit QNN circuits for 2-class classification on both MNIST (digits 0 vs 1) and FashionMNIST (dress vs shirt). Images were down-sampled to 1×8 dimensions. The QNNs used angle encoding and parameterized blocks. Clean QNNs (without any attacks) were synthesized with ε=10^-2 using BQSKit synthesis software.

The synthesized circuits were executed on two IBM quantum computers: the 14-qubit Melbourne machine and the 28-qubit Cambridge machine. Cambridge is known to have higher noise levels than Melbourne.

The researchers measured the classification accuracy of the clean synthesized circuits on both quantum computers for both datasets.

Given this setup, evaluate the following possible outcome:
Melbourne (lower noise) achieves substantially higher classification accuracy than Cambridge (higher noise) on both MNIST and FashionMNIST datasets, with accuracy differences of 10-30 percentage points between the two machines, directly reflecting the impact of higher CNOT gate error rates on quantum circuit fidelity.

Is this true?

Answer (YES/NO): NO